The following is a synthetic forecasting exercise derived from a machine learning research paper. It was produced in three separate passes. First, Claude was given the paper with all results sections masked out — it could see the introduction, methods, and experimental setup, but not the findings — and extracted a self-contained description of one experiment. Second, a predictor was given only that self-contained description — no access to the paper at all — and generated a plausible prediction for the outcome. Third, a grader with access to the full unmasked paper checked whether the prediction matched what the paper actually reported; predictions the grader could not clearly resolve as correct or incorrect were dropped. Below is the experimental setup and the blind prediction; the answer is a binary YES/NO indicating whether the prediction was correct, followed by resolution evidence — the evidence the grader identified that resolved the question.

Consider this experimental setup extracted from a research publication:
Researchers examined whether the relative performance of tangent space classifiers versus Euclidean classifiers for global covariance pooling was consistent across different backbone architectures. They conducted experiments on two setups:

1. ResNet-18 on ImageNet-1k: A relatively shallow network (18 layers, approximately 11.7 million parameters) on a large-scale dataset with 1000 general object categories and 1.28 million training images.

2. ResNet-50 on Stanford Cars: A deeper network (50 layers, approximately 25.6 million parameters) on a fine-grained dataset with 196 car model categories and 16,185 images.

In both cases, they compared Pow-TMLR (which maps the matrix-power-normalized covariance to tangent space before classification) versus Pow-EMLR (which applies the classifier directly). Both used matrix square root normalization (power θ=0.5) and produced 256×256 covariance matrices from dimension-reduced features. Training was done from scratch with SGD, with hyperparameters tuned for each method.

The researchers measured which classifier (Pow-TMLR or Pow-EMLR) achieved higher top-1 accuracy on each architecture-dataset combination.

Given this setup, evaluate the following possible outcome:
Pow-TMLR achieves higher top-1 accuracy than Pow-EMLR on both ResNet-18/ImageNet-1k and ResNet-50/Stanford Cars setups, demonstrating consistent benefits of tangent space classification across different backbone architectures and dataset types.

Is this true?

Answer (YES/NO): NO